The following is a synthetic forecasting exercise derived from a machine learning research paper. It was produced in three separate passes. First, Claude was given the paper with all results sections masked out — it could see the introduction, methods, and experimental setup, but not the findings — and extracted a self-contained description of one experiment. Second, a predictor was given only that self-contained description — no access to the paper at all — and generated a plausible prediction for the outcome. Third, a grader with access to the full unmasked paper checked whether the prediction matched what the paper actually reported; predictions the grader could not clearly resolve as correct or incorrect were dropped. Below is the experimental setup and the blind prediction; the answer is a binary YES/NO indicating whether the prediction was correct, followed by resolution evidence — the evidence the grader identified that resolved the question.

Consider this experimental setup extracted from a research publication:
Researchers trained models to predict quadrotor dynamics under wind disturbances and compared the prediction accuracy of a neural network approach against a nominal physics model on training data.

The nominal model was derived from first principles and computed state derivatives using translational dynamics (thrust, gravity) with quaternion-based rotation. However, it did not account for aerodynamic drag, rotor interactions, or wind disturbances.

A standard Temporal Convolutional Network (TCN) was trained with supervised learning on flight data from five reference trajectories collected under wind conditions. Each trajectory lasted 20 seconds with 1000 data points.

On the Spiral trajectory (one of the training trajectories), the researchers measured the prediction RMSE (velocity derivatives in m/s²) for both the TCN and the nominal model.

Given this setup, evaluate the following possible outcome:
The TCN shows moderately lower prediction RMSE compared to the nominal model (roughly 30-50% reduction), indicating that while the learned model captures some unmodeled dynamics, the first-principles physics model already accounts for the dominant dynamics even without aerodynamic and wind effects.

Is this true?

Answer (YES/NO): NO